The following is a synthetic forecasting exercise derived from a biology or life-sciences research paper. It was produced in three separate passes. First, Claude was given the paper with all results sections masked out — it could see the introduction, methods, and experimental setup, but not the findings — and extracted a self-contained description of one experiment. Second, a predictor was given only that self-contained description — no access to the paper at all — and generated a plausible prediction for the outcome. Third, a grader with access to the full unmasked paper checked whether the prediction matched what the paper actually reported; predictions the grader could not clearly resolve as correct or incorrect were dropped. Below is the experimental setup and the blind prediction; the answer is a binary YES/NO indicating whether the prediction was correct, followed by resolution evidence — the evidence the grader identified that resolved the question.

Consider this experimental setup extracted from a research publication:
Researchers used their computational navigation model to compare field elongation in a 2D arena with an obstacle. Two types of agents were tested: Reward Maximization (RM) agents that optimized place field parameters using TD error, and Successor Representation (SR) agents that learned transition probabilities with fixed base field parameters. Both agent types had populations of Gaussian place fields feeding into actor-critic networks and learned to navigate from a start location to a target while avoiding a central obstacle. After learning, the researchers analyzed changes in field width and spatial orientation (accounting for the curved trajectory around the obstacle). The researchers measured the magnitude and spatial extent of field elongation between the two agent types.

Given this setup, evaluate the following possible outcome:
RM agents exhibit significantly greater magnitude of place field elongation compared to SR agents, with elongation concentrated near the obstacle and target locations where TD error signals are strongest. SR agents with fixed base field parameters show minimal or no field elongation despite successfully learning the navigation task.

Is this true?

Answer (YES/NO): NO